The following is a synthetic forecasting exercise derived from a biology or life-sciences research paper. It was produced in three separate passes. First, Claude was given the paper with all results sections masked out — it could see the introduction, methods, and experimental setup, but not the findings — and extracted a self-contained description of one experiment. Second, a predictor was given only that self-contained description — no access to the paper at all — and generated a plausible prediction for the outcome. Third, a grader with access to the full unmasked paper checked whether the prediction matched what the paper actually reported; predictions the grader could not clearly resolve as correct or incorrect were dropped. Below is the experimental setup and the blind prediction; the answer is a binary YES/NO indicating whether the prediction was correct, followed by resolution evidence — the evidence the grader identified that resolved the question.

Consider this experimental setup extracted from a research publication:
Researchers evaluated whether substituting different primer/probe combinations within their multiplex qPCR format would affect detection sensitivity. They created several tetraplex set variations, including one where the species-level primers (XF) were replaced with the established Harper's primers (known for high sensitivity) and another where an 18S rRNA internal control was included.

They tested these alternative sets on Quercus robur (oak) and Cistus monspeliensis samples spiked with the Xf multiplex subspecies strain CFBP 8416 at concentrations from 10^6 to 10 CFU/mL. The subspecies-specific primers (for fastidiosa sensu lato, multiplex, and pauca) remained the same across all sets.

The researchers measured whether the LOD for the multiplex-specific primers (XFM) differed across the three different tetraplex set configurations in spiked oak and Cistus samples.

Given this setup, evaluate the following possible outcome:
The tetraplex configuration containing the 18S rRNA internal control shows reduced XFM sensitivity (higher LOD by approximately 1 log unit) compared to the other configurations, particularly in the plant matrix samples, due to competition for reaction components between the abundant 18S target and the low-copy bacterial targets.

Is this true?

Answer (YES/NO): NO